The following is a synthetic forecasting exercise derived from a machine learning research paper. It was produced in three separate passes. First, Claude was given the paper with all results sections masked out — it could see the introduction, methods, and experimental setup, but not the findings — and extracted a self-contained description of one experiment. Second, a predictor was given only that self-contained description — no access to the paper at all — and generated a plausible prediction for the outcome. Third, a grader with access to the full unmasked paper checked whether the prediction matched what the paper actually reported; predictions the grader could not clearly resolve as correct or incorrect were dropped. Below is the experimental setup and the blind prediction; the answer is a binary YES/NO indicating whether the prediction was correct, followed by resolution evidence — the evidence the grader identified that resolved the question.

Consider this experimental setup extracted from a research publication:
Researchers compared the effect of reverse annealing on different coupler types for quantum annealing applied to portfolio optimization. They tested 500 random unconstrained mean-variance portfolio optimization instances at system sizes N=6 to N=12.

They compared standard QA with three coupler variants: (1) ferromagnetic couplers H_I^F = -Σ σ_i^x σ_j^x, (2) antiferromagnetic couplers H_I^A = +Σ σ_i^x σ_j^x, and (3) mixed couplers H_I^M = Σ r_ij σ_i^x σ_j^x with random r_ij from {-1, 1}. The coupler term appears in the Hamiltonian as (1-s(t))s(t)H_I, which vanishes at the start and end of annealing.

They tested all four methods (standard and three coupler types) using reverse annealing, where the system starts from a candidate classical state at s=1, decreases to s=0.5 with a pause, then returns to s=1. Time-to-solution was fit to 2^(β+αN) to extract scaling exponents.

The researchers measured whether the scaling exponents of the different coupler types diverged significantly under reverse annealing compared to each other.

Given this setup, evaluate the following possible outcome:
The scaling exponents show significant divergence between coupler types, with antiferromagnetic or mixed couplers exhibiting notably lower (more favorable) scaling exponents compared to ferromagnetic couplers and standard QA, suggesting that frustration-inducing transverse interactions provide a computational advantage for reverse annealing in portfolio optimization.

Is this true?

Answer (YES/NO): NO